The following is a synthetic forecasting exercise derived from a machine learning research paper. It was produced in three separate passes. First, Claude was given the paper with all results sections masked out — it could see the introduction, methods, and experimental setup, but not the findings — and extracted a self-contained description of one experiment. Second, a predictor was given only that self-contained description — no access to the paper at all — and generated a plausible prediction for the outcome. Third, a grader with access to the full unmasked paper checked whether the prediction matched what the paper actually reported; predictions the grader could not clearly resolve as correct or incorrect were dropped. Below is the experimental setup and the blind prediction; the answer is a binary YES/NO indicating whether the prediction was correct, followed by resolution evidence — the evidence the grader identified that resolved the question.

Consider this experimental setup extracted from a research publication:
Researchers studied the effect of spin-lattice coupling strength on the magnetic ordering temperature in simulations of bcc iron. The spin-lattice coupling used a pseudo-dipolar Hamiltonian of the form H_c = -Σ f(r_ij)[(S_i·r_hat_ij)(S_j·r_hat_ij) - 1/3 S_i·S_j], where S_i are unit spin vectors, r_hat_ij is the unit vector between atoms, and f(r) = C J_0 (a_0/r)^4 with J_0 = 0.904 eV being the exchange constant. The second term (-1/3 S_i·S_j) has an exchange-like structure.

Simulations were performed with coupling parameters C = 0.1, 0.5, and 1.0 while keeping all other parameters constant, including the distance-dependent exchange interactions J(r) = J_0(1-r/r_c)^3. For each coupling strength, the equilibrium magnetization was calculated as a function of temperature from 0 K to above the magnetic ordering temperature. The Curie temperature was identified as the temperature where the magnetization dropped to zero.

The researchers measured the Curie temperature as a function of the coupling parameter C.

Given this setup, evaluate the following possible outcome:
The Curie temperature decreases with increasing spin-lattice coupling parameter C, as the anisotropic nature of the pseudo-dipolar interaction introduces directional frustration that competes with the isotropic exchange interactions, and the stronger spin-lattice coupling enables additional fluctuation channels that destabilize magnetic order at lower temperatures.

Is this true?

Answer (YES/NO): NO